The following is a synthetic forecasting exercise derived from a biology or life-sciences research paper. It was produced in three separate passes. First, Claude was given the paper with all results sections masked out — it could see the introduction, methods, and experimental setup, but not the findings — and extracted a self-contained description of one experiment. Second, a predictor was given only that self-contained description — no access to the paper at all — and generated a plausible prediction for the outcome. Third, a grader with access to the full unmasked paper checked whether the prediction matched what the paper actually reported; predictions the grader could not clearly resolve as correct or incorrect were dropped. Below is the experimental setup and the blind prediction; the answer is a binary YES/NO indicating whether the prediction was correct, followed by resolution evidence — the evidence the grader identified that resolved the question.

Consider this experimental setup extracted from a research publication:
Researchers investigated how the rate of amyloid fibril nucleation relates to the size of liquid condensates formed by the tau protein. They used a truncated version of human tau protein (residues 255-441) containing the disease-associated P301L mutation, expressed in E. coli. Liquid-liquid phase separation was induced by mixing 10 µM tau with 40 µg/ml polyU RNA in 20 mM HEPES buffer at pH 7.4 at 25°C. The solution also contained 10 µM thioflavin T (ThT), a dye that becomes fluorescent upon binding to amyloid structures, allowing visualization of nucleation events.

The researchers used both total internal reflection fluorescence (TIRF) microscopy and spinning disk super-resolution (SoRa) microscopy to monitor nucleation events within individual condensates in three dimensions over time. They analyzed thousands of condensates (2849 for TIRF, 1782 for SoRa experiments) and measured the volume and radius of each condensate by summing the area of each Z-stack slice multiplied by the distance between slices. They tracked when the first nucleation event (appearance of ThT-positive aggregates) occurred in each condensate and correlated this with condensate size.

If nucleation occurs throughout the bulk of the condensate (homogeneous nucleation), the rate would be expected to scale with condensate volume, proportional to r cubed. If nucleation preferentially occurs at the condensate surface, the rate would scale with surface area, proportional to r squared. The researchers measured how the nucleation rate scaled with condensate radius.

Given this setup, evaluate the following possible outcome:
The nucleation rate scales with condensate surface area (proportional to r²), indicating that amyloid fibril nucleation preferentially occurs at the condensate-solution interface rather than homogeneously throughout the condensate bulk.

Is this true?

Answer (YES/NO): YES